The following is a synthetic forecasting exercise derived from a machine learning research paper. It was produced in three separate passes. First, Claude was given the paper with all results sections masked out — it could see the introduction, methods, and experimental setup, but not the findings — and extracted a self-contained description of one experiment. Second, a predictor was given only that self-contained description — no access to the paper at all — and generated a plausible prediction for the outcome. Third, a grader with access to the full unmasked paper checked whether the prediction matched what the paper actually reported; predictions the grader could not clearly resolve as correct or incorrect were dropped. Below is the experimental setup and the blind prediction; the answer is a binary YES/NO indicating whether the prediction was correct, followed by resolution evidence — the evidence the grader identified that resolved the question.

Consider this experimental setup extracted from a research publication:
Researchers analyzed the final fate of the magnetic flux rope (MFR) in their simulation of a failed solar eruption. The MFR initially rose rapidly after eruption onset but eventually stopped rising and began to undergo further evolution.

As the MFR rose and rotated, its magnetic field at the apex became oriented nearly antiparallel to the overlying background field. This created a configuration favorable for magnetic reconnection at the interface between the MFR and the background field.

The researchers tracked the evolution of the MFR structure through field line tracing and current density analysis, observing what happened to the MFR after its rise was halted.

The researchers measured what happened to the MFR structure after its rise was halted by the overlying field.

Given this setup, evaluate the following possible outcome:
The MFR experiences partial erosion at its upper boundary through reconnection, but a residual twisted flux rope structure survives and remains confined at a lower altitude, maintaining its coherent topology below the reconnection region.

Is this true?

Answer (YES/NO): NO